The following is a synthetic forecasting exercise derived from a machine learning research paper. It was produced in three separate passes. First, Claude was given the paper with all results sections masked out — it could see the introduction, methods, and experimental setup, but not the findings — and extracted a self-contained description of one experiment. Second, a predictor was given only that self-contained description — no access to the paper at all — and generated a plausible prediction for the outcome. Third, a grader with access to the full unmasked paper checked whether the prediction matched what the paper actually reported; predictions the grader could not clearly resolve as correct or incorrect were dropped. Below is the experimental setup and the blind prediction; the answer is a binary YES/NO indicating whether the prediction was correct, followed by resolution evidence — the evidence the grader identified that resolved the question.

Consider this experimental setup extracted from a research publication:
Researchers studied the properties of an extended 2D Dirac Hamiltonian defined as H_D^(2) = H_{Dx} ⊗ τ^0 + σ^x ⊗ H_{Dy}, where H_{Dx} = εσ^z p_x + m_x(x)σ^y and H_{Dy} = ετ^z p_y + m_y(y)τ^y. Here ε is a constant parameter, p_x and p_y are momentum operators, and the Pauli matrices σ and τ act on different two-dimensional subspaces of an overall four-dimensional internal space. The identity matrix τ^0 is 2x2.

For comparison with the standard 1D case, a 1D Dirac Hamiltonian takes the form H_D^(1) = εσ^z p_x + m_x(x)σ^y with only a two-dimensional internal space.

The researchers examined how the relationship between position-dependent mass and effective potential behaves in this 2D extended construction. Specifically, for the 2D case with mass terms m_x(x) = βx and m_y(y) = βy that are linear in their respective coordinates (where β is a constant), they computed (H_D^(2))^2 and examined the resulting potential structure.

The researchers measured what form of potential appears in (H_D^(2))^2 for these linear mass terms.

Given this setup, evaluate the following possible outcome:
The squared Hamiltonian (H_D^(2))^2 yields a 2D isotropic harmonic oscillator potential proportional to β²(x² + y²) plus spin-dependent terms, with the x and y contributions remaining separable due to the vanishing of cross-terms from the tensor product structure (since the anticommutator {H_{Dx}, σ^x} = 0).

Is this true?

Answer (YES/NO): YES